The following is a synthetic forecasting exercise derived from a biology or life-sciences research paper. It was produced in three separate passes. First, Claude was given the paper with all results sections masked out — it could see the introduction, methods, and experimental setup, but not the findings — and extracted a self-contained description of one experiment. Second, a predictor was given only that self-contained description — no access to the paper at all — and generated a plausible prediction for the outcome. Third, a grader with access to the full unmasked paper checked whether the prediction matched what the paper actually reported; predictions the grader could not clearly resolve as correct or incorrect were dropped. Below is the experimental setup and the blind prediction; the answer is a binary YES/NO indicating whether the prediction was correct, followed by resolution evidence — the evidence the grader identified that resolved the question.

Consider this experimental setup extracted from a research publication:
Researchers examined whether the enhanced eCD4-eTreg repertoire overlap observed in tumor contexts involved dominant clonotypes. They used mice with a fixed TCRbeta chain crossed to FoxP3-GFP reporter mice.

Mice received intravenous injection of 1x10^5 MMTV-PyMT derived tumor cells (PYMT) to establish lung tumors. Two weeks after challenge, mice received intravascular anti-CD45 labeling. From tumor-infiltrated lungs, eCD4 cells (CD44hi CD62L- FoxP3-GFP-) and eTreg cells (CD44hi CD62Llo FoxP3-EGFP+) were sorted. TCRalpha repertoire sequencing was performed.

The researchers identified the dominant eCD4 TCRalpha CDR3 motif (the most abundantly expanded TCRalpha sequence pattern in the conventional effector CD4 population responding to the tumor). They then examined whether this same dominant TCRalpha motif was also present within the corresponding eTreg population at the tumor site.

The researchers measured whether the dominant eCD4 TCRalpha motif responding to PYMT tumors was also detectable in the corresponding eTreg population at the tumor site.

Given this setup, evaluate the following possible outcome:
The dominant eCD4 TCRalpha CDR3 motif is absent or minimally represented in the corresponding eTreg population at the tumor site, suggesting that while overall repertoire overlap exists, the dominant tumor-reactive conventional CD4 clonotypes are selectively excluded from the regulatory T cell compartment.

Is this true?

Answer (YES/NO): NO